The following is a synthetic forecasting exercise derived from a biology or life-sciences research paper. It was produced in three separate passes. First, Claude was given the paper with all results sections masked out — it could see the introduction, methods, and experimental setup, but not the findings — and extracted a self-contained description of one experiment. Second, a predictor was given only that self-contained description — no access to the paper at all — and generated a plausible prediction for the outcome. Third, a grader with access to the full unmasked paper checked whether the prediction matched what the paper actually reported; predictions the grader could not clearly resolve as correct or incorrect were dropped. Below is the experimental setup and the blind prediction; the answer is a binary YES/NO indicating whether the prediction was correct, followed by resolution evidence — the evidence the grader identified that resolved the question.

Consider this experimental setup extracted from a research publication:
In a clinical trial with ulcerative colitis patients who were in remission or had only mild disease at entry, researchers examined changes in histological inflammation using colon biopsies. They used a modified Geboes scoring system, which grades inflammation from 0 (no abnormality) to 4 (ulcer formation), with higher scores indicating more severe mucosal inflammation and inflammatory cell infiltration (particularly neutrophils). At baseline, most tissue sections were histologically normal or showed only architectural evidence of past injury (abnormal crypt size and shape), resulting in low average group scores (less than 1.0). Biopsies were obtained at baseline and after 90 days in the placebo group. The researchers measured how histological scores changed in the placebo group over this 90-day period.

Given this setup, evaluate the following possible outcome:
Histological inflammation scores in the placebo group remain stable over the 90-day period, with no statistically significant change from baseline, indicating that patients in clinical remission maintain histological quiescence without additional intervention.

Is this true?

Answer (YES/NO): NO